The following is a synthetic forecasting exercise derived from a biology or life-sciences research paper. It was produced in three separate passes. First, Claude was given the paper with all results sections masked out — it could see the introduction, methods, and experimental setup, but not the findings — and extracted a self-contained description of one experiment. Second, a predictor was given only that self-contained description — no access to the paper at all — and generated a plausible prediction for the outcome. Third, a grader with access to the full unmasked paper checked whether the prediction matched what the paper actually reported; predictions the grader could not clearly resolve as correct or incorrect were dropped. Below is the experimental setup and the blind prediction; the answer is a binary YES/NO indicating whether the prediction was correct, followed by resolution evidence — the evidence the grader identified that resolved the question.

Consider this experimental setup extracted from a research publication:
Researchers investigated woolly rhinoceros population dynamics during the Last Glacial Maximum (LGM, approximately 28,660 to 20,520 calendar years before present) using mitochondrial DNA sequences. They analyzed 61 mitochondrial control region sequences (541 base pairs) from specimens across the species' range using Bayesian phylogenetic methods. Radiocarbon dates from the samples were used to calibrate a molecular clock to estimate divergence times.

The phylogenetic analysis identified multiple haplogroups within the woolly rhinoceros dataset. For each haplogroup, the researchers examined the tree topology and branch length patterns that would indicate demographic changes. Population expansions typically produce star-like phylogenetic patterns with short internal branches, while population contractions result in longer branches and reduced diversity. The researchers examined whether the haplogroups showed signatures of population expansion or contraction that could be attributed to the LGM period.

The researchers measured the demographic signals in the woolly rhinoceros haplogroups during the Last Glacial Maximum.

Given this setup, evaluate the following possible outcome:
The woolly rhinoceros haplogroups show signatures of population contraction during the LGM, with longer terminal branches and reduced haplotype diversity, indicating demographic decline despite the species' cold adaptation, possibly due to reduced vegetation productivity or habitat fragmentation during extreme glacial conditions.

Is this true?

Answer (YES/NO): NO